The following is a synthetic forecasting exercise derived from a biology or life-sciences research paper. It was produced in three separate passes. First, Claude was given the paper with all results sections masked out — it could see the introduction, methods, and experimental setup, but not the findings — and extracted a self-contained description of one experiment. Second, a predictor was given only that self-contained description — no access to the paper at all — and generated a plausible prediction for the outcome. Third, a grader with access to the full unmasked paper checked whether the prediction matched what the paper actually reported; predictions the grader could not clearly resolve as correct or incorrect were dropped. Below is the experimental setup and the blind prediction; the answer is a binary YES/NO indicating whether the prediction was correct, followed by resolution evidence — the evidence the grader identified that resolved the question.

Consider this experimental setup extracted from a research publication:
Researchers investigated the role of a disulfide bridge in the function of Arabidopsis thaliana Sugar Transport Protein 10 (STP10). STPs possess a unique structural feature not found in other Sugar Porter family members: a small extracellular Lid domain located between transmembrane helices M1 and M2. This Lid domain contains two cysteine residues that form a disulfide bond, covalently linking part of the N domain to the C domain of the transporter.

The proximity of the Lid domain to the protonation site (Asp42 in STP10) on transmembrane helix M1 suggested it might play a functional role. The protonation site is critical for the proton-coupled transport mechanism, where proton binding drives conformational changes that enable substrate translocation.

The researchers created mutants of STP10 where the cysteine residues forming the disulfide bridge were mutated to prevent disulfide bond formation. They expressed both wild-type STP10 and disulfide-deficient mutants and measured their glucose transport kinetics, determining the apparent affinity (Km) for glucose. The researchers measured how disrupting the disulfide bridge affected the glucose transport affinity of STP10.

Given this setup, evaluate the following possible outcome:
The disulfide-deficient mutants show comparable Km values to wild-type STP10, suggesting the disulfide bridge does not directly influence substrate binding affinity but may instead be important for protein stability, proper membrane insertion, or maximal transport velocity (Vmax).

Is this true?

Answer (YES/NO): NO